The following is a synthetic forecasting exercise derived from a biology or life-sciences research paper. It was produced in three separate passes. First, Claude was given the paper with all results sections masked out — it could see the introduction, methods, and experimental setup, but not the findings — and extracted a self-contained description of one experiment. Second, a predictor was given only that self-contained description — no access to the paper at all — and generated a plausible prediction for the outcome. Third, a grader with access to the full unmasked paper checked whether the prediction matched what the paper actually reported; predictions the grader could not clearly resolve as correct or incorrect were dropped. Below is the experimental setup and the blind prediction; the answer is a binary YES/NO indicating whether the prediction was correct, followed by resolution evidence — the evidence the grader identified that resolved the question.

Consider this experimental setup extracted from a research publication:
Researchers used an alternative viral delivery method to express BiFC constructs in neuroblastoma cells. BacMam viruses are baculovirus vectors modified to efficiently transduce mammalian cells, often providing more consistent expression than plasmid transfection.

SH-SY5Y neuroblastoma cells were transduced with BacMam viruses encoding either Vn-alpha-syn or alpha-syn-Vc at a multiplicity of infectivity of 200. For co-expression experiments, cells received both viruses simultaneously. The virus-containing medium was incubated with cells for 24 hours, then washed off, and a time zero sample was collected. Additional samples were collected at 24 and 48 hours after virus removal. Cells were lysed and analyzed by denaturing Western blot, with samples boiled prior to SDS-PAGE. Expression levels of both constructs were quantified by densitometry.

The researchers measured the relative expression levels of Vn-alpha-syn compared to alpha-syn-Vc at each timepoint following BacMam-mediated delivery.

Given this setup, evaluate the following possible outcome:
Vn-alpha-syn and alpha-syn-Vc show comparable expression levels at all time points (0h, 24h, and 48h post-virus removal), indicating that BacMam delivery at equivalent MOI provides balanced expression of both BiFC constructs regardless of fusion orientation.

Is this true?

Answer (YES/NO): NO